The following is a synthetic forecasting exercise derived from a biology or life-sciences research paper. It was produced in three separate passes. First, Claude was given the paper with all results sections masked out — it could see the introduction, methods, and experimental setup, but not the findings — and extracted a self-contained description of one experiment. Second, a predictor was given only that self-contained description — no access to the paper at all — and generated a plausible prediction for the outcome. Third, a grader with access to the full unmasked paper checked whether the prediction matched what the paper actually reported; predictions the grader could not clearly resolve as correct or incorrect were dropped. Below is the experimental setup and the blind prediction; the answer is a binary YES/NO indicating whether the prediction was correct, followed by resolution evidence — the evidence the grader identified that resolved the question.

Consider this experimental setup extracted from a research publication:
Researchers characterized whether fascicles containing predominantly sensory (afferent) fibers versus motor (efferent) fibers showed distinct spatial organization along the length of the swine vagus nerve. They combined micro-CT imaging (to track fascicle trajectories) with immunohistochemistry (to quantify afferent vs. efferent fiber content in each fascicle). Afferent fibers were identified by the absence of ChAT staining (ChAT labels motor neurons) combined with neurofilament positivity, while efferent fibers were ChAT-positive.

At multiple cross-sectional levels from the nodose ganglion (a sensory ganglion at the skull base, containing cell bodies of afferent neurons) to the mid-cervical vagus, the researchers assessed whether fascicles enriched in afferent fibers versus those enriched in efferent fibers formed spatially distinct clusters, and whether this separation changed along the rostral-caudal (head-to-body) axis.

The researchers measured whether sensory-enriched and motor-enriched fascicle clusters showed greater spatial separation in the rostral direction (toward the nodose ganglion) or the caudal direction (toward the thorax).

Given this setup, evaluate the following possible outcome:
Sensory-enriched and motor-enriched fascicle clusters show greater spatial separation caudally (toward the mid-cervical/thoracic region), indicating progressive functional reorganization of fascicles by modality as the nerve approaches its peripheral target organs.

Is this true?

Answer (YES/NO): NO